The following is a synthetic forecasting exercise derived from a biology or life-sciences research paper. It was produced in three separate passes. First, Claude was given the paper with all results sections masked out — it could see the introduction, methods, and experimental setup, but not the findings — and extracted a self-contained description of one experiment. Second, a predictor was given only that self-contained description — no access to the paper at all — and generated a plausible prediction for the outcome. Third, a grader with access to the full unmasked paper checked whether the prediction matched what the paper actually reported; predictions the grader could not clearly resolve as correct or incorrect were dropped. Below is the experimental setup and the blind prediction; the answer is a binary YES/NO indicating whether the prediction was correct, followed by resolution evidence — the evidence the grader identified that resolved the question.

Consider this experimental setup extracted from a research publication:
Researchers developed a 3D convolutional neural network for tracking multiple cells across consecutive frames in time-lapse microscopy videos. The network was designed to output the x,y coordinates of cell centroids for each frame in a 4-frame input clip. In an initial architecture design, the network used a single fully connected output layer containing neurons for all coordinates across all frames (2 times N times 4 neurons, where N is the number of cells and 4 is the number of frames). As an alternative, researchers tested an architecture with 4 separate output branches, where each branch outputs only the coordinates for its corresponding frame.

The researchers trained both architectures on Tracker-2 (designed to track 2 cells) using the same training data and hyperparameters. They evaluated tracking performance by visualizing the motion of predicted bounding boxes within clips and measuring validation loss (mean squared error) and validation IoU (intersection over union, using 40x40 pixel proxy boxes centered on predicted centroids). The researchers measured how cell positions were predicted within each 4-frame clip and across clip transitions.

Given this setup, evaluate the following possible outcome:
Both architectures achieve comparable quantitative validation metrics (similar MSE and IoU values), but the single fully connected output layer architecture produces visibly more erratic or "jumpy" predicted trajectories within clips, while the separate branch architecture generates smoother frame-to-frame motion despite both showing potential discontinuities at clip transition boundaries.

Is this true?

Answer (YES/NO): NO